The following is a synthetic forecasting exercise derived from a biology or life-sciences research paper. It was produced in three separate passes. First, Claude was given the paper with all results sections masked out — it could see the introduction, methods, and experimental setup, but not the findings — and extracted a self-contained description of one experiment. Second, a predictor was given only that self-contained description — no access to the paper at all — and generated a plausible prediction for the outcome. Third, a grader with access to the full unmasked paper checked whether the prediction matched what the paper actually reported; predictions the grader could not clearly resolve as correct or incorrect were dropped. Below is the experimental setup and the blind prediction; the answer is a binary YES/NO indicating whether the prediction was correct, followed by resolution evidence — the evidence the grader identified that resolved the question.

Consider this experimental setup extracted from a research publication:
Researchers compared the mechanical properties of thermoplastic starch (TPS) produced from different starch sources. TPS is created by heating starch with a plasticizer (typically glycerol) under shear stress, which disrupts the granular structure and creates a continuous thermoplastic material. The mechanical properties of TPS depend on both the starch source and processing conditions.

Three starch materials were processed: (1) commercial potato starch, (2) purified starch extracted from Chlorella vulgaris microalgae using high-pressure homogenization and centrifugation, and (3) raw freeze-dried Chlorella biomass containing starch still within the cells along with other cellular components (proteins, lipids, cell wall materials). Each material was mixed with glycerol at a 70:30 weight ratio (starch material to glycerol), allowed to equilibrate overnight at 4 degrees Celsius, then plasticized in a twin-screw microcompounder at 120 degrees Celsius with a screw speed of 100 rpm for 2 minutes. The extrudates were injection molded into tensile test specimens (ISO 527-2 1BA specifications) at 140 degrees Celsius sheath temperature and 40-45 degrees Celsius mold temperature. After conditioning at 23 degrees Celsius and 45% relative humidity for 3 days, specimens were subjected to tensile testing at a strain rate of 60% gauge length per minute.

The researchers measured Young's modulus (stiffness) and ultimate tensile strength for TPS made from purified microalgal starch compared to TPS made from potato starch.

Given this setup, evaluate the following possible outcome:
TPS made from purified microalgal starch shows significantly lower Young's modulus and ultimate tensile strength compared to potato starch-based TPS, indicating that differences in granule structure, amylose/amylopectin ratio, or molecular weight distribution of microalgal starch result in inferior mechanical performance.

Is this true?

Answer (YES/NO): YES